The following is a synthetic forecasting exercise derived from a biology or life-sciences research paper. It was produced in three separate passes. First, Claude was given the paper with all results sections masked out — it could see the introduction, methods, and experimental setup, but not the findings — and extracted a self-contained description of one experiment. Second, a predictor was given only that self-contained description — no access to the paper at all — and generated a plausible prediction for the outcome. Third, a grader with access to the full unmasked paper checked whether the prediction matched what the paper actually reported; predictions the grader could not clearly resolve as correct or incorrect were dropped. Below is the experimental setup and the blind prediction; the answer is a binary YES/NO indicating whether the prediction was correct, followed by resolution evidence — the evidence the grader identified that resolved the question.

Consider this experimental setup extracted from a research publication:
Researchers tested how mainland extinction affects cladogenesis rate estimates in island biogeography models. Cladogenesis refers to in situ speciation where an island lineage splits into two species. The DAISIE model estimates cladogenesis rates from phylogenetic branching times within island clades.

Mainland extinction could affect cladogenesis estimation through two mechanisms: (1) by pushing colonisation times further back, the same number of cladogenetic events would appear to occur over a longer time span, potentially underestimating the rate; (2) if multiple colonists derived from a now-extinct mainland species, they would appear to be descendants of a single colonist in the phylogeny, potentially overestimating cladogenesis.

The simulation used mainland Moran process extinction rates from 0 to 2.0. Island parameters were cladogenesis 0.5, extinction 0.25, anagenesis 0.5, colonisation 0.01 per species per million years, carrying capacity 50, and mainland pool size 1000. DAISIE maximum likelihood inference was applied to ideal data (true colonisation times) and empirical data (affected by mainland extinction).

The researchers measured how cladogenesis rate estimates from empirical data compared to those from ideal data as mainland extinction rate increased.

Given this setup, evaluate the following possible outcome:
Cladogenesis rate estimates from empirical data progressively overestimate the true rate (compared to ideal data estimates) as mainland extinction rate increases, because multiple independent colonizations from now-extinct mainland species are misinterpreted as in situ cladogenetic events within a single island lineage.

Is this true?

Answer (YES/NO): NO